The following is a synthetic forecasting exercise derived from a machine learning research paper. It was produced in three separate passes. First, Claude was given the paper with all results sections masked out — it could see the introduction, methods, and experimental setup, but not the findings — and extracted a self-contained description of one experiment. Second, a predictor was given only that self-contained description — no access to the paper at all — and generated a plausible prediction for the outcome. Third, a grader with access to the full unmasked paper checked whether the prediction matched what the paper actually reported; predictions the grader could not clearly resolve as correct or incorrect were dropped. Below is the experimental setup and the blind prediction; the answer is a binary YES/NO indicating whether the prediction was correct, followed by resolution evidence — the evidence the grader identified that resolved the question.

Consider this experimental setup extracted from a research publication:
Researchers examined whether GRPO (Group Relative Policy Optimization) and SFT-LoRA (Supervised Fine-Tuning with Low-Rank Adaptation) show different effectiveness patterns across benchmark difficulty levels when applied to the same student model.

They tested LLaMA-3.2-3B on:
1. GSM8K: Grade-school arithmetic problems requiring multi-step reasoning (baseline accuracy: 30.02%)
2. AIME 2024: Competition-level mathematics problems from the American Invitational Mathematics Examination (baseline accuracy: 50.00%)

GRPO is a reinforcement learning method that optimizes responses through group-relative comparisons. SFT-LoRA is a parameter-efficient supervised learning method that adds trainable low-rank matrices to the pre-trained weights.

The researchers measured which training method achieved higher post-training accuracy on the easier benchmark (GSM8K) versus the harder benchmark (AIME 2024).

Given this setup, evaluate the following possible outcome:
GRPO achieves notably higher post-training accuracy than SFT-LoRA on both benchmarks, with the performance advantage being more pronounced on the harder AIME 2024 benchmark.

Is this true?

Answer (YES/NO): NO